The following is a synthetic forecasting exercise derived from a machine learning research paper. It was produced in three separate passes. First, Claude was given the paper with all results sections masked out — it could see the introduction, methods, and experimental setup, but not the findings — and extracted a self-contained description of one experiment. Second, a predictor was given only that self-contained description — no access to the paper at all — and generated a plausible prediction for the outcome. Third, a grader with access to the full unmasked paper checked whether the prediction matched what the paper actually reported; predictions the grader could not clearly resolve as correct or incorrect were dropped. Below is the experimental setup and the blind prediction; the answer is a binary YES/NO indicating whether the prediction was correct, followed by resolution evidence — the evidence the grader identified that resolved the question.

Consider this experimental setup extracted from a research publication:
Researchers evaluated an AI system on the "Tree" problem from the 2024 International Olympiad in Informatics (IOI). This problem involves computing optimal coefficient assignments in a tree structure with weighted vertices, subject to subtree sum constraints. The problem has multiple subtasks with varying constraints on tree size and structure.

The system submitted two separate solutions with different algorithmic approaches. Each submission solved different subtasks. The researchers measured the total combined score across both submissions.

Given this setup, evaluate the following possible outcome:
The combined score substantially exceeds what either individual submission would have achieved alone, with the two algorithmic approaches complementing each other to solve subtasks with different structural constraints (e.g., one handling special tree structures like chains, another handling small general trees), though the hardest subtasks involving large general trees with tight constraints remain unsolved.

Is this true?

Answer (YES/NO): NO